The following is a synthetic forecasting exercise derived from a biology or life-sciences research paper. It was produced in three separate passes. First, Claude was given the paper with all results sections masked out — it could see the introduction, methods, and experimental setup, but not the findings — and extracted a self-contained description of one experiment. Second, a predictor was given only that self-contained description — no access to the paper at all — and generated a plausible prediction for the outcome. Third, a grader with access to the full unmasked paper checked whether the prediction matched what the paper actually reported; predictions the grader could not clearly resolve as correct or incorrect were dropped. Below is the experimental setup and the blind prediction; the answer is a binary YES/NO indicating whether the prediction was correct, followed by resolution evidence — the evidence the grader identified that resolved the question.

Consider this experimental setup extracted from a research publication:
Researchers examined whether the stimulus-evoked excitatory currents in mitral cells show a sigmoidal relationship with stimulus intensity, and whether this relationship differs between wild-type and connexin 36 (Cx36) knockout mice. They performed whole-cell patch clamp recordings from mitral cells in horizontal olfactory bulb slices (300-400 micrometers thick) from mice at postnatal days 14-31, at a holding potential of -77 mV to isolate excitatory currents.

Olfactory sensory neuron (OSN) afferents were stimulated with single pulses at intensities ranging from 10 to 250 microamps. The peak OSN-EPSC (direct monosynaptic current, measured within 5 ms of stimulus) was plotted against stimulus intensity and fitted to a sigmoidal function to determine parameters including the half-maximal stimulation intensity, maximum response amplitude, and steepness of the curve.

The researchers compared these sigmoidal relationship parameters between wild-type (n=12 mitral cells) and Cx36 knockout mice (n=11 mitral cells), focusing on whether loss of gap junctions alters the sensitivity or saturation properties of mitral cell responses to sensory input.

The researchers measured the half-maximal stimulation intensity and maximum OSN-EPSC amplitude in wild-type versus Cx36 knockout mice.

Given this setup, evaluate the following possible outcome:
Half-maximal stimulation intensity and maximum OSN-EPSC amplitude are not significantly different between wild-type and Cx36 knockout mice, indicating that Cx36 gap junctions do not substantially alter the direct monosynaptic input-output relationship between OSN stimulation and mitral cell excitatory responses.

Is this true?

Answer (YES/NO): YES